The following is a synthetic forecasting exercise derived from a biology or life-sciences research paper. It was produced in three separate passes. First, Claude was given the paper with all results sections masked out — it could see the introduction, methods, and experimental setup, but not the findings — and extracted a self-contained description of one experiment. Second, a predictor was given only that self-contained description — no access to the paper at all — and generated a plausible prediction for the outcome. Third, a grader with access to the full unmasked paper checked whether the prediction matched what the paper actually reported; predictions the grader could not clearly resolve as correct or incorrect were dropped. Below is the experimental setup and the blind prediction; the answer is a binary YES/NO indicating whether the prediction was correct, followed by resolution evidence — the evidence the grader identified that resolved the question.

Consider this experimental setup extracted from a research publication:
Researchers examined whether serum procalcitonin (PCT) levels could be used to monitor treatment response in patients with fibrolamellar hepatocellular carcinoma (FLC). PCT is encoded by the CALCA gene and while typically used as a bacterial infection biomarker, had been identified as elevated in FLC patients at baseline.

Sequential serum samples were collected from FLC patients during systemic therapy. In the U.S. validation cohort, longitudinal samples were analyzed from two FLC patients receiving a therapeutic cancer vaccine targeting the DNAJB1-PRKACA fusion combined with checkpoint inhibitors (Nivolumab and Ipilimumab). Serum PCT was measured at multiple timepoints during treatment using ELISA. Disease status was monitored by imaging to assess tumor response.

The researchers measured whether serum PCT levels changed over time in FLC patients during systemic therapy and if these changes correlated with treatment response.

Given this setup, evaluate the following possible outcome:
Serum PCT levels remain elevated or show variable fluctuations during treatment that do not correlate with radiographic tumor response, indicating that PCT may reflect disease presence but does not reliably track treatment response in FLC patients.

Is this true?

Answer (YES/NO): NO